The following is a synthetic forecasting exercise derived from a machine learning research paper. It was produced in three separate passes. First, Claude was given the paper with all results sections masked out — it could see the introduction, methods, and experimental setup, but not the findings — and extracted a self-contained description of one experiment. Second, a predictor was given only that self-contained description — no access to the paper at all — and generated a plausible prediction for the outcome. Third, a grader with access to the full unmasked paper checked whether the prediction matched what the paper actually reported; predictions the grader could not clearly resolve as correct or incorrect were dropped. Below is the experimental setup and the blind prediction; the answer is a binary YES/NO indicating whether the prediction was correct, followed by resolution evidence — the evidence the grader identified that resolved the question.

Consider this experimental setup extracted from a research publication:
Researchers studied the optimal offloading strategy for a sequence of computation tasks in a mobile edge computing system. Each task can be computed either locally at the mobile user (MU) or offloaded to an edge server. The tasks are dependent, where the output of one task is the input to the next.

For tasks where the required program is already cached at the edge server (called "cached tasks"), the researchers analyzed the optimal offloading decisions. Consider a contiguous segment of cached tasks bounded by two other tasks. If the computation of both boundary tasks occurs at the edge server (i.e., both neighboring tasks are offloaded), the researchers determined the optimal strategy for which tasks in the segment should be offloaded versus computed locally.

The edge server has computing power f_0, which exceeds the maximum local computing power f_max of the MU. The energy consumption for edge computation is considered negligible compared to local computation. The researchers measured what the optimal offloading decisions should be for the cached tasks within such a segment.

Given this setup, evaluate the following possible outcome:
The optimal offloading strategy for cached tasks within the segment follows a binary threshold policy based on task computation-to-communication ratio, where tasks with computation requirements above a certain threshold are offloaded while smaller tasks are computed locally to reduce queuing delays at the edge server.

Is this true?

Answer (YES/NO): NO